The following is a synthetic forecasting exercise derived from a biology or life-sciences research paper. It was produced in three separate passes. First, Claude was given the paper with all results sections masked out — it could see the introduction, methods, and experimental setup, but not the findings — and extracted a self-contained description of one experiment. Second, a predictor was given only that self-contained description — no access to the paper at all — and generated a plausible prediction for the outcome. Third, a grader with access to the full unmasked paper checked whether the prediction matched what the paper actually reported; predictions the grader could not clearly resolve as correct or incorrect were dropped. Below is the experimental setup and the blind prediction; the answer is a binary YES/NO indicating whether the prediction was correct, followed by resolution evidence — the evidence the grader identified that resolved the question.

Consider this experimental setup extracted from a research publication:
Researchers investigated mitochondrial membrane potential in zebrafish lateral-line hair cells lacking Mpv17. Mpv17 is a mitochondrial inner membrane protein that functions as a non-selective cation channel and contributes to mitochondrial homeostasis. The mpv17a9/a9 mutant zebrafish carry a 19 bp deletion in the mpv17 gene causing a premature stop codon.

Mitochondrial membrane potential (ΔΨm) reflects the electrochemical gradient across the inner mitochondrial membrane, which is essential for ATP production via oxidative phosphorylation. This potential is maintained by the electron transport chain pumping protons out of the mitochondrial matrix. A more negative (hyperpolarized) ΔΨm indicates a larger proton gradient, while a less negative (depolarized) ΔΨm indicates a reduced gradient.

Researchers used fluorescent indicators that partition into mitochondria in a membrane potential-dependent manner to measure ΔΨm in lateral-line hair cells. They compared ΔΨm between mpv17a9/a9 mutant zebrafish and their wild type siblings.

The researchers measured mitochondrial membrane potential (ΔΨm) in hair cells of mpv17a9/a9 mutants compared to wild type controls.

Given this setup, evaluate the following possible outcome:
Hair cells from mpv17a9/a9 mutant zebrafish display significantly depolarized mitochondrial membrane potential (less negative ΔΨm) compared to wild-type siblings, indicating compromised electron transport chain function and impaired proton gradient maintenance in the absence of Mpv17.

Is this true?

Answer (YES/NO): NO